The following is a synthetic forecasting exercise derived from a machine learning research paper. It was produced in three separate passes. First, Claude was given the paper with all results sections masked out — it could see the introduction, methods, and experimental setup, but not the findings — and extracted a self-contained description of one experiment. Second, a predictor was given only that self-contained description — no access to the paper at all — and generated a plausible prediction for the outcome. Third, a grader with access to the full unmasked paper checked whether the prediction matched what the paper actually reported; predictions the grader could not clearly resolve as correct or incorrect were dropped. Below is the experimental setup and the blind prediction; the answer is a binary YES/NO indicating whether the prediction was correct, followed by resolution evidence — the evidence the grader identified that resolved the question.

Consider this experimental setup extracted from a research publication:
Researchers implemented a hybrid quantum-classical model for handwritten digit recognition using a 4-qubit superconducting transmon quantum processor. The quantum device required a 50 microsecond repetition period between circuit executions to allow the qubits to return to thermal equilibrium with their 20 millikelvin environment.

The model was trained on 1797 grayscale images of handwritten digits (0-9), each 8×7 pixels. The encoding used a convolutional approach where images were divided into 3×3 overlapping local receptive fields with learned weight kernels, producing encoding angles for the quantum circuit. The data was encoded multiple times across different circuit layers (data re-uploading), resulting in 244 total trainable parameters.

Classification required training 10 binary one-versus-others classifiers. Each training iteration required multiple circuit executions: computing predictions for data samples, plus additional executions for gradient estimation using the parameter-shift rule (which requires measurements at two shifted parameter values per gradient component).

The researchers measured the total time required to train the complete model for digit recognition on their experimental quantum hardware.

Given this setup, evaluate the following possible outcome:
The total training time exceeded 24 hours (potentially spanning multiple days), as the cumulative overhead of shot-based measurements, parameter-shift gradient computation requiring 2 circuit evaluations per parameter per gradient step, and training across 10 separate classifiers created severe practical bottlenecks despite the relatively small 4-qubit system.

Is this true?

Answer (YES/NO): YES